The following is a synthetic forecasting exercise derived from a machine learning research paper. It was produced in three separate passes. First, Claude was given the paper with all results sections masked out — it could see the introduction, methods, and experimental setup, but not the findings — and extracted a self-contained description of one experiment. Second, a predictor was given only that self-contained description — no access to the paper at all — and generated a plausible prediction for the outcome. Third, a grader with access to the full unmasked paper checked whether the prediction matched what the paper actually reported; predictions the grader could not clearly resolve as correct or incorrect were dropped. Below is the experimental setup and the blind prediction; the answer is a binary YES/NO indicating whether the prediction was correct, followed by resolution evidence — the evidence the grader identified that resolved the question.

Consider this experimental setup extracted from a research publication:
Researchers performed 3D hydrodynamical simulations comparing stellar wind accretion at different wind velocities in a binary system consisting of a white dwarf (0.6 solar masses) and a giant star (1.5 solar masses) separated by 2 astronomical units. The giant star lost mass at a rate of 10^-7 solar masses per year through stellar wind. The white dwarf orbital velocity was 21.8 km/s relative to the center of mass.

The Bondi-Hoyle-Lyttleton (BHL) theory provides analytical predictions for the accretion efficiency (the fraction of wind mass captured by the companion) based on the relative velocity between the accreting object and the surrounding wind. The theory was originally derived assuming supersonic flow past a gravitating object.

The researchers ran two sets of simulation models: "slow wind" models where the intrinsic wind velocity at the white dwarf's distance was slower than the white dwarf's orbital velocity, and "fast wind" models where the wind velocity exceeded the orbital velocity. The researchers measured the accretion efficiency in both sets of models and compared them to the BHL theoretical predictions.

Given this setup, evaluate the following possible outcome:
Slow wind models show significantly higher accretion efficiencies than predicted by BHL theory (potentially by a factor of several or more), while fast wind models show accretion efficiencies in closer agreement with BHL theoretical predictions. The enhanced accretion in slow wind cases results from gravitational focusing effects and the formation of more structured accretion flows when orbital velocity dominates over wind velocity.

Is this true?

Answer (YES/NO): YES